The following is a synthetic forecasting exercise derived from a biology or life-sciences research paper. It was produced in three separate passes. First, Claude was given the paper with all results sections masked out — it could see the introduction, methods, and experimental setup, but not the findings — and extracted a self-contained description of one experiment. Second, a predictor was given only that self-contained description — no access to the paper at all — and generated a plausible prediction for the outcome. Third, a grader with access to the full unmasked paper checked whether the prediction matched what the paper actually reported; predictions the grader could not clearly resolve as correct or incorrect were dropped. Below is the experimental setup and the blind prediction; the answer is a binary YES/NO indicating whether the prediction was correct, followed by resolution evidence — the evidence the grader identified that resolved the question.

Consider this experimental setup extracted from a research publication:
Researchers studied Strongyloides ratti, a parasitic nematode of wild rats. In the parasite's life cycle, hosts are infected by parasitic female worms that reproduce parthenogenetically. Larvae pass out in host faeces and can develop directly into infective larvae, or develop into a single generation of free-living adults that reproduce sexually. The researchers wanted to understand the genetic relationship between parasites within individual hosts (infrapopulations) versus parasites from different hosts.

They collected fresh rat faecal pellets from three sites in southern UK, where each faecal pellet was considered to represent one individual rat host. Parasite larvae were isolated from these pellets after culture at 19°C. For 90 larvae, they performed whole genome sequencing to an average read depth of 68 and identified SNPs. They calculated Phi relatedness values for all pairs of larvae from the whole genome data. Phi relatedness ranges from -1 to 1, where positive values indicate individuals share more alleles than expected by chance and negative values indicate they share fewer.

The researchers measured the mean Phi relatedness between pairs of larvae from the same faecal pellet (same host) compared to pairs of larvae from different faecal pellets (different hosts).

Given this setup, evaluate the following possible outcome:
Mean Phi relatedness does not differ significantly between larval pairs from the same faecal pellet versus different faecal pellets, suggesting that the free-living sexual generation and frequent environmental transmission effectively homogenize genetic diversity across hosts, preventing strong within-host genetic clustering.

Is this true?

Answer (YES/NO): NO